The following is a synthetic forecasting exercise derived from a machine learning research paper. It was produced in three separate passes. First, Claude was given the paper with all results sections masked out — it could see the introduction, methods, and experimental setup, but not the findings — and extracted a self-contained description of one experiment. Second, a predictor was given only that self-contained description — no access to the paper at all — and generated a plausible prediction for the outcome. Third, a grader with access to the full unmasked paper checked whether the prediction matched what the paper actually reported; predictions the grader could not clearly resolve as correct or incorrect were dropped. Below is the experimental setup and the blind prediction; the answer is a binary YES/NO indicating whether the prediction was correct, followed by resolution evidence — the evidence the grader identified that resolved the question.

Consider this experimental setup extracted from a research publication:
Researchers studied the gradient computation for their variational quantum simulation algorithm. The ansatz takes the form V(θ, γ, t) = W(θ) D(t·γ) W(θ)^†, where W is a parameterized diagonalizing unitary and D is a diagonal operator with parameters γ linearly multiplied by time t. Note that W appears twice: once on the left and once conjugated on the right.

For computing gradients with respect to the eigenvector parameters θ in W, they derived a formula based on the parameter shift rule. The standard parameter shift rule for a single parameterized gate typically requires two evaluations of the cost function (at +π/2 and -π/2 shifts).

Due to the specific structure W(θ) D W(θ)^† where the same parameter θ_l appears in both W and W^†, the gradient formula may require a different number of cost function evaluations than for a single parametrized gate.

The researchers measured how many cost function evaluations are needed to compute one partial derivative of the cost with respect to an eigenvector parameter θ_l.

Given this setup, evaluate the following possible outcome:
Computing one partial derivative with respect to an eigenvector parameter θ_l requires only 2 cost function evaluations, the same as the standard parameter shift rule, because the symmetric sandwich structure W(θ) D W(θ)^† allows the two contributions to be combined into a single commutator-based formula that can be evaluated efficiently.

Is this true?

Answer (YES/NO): NO